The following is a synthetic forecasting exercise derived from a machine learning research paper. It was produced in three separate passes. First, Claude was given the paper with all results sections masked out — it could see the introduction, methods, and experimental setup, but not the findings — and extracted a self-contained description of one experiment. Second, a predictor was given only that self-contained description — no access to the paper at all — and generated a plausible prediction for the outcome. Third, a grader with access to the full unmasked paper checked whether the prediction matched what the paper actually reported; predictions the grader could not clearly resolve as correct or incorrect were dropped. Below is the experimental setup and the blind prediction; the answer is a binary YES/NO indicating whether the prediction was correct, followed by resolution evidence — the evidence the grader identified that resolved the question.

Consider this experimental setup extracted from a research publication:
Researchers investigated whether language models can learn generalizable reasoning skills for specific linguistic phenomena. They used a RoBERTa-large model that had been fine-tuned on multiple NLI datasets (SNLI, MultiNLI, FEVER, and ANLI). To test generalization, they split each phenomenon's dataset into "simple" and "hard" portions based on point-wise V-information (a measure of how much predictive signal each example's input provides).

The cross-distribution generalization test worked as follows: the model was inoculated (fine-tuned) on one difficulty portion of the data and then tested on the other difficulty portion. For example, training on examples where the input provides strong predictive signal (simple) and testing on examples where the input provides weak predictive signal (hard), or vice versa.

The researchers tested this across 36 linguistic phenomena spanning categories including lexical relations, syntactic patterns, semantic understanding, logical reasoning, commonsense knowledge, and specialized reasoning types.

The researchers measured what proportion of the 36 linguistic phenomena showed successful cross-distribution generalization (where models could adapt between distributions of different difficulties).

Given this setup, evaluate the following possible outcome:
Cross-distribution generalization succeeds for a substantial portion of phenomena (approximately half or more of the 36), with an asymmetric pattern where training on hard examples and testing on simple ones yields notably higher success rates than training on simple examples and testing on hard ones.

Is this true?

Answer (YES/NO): NO